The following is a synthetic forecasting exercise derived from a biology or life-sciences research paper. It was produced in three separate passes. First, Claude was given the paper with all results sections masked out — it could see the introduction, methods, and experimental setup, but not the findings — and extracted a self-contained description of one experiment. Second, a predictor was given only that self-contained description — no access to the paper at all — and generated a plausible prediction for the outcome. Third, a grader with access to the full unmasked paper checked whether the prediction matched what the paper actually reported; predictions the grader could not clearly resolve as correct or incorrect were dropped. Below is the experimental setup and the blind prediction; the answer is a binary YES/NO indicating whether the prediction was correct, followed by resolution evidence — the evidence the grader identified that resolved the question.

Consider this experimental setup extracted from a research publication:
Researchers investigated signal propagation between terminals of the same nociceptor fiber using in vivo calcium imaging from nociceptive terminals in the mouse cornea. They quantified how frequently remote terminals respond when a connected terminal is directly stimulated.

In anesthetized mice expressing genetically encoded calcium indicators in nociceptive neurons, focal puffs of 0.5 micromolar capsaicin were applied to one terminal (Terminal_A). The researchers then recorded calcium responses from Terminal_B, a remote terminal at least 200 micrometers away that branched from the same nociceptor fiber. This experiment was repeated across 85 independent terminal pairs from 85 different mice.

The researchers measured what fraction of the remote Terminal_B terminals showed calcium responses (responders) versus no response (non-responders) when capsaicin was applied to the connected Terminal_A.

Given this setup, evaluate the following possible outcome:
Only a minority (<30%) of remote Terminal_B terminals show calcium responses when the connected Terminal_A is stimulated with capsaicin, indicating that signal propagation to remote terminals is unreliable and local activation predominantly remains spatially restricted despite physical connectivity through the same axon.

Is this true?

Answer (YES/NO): NO